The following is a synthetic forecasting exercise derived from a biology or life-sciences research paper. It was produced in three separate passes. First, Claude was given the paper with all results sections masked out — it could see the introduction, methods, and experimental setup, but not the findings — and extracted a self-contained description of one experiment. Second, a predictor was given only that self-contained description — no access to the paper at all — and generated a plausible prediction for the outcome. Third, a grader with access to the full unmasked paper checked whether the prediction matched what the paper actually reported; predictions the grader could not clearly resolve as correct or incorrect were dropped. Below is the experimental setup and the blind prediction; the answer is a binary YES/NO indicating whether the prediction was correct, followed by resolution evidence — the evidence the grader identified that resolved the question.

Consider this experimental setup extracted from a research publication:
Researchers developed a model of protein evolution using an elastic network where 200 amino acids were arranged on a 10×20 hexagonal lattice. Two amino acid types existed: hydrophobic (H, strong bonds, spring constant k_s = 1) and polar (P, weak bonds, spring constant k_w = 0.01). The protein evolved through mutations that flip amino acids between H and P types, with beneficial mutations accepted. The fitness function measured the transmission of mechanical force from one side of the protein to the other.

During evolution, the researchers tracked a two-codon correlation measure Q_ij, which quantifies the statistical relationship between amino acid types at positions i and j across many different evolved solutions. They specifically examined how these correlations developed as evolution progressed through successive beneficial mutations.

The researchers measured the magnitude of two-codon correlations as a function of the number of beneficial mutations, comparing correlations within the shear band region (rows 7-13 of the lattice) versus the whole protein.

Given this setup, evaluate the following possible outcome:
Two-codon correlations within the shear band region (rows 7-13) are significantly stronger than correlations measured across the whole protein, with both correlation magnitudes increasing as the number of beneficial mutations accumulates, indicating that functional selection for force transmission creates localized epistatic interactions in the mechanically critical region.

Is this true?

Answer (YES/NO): YES